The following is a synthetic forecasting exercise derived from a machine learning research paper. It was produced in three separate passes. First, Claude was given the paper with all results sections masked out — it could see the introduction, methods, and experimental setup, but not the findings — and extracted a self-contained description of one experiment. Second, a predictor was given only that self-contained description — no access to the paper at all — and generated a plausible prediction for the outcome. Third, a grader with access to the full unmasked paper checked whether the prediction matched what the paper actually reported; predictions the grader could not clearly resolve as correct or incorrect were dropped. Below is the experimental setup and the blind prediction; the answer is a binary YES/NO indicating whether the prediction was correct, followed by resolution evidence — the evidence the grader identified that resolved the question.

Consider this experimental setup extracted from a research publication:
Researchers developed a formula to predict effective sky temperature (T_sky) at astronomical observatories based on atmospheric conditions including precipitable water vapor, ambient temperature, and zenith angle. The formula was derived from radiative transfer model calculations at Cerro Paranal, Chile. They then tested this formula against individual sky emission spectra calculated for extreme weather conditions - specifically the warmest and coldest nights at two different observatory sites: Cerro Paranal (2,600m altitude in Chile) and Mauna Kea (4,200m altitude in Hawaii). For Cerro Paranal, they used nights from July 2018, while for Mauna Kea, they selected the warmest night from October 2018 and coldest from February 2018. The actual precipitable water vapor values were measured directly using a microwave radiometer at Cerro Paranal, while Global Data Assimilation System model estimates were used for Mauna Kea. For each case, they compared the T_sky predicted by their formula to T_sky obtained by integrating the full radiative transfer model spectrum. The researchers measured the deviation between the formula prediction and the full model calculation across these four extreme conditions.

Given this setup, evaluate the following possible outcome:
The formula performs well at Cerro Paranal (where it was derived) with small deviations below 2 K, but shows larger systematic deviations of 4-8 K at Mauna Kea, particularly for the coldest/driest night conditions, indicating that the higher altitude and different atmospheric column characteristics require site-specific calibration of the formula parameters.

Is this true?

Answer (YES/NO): NO